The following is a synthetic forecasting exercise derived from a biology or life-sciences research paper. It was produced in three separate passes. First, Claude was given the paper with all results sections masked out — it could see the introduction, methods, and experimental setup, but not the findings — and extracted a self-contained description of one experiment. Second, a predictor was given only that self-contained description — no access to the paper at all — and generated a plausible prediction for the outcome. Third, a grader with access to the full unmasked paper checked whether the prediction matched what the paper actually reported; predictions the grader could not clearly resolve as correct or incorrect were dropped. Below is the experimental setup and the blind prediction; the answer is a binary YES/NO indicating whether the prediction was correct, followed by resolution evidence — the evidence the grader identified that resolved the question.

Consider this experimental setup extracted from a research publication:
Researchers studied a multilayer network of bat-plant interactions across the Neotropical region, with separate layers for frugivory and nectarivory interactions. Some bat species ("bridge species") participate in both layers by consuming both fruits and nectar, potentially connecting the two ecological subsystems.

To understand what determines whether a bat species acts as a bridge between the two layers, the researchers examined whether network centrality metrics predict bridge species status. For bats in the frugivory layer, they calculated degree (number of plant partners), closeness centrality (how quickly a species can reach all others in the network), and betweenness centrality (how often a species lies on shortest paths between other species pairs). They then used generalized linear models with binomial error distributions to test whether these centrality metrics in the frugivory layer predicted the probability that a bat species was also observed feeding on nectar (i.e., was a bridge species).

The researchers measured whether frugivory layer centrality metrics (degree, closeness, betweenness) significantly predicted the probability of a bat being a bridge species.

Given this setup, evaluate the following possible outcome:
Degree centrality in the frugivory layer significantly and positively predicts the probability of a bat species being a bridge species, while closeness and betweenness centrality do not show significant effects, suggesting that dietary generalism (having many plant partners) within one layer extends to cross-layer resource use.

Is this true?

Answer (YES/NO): NO